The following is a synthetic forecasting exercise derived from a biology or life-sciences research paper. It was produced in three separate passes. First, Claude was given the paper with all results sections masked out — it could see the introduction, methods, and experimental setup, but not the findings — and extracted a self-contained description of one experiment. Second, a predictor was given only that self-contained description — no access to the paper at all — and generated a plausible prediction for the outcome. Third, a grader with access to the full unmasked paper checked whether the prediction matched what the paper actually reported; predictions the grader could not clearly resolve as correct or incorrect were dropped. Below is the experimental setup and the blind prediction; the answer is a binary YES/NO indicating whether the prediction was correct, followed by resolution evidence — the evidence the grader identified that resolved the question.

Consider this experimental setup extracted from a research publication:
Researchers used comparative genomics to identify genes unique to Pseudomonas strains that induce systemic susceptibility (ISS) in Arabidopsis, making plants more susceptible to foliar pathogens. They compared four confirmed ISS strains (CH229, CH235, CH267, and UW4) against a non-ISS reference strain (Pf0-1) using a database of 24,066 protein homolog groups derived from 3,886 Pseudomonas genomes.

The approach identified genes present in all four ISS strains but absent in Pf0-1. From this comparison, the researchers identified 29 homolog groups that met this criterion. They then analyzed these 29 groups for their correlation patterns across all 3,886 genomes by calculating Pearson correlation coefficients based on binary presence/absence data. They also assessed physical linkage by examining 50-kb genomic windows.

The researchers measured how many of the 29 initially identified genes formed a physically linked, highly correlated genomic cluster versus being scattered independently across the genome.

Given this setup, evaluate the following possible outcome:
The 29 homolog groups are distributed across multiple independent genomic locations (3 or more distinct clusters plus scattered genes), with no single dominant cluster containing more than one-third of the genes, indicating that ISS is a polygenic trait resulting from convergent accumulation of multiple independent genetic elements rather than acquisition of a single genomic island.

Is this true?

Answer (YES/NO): NO